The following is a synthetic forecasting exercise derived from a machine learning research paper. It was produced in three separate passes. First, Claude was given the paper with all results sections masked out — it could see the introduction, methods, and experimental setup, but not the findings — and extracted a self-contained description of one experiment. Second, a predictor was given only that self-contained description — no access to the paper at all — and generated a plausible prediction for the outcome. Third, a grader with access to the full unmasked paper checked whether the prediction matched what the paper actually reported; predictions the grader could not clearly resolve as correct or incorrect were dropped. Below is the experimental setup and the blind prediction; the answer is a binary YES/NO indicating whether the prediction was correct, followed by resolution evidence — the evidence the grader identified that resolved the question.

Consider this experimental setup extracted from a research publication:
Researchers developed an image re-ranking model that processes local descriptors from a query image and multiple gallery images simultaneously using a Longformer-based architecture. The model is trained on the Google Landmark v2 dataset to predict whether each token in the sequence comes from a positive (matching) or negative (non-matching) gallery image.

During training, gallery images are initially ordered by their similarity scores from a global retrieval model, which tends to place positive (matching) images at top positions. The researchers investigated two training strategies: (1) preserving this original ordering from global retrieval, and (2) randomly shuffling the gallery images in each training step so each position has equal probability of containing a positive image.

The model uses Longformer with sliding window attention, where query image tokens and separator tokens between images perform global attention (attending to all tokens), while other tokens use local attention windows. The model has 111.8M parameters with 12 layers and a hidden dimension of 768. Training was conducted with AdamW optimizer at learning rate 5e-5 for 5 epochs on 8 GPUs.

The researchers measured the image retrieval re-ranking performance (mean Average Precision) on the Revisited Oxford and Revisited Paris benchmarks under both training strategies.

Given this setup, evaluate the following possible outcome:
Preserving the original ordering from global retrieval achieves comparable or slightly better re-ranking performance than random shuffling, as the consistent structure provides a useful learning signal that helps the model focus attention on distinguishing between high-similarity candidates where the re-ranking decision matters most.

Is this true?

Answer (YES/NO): NO